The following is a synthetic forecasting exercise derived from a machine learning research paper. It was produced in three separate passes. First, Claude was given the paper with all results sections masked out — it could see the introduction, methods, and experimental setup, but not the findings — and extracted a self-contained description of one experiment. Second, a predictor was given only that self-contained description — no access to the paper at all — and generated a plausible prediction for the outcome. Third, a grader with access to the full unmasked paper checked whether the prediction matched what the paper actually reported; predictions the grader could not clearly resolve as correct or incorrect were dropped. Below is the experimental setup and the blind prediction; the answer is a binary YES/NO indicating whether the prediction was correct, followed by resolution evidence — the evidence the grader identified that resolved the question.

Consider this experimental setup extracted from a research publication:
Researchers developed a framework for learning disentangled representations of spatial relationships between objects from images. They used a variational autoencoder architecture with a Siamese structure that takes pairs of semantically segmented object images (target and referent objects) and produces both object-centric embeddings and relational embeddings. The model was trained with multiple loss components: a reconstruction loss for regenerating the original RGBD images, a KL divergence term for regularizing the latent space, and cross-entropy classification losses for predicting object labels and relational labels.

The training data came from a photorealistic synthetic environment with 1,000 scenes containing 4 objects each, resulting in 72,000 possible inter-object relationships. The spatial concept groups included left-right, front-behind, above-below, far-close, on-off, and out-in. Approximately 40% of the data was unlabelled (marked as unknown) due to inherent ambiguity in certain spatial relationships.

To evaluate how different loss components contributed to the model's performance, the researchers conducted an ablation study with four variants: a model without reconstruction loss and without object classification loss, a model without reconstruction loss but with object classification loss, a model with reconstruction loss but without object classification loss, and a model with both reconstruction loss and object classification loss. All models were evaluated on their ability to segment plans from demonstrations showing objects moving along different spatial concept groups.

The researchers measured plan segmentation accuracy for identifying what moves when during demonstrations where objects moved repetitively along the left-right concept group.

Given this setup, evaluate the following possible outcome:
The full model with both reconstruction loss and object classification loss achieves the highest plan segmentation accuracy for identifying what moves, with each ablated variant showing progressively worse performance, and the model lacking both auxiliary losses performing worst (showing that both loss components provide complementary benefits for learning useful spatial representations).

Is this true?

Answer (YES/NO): YES